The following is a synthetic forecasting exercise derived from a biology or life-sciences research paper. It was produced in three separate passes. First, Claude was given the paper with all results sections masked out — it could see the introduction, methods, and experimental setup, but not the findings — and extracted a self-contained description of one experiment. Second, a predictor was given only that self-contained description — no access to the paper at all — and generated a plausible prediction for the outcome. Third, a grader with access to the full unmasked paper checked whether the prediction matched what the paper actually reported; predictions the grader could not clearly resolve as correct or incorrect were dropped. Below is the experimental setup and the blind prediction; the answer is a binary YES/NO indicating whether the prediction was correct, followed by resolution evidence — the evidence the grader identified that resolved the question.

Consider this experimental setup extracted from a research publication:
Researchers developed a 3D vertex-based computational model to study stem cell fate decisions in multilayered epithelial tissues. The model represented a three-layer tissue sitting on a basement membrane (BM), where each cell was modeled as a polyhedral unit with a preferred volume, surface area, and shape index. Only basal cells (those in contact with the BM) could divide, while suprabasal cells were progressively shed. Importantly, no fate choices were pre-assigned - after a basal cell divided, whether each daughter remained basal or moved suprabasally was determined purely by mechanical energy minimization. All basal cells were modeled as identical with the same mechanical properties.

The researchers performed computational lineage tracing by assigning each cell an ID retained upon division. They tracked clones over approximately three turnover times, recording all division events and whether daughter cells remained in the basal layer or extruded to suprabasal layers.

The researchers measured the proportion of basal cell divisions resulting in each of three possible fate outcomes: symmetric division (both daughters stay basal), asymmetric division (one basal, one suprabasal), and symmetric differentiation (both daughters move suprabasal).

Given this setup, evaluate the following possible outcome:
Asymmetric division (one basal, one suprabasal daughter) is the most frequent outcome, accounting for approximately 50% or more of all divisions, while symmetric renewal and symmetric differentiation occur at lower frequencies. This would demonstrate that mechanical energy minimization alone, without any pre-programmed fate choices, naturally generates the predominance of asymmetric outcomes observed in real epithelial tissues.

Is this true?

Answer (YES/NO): YES